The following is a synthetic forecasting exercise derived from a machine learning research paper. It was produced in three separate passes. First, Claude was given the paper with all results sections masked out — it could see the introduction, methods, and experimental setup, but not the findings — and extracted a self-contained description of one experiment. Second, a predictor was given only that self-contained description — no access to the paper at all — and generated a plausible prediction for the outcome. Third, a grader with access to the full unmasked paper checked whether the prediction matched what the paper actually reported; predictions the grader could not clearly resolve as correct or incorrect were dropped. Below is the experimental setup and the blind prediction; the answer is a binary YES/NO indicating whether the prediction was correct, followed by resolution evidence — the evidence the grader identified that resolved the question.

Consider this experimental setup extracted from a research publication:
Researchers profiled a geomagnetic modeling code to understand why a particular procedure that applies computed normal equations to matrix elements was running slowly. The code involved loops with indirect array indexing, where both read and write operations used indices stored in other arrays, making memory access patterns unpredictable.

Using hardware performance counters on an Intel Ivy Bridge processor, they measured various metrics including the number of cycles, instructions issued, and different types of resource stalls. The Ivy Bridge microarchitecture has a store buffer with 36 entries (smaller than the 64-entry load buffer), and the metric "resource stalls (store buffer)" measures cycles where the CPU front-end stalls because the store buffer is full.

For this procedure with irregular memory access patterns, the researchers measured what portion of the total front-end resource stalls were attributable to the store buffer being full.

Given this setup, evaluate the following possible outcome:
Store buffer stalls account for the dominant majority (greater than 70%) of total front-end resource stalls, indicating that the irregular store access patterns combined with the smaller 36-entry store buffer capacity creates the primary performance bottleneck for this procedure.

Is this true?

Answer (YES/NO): YES